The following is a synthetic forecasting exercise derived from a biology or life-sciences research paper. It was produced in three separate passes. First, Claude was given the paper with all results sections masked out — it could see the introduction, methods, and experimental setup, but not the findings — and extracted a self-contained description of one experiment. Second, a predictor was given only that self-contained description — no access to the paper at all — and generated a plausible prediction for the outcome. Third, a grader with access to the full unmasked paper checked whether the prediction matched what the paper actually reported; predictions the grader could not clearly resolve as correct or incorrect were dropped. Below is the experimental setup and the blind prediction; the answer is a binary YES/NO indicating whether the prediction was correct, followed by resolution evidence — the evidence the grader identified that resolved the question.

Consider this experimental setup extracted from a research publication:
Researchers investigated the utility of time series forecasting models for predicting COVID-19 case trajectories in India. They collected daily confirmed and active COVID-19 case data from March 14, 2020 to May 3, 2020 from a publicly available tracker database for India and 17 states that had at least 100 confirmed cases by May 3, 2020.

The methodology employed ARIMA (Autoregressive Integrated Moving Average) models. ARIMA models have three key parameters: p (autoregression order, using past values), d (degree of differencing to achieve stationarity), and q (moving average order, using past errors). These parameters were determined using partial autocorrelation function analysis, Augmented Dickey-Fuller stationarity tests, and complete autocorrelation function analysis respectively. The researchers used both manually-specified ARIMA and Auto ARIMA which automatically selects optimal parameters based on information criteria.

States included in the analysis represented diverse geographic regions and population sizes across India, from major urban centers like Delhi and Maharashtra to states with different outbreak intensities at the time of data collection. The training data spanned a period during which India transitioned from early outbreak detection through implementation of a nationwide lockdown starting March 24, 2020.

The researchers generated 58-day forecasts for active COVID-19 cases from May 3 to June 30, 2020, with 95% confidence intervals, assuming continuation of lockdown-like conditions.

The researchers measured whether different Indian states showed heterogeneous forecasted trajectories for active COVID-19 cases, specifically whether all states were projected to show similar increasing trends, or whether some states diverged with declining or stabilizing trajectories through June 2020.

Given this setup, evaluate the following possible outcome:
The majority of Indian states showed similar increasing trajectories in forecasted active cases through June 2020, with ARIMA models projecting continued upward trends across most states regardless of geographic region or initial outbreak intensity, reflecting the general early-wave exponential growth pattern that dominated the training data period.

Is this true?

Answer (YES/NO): NO